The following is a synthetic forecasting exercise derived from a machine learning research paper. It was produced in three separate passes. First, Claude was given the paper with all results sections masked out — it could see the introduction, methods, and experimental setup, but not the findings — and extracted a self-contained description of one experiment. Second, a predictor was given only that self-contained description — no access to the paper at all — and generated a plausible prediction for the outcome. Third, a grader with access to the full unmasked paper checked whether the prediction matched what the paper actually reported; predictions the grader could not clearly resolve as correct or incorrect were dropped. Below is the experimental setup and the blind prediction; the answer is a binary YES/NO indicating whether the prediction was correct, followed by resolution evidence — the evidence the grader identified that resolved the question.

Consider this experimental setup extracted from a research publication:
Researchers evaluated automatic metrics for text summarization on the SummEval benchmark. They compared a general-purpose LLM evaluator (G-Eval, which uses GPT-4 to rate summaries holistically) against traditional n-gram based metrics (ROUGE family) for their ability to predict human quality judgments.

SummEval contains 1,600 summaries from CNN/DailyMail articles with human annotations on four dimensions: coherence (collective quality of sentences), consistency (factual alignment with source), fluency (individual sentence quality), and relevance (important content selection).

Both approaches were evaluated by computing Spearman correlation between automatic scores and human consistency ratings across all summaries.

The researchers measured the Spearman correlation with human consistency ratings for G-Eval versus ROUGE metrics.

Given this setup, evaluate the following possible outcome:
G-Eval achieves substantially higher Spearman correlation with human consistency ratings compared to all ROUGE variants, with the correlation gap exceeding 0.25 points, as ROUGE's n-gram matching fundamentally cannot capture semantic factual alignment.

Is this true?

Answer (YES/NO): YES